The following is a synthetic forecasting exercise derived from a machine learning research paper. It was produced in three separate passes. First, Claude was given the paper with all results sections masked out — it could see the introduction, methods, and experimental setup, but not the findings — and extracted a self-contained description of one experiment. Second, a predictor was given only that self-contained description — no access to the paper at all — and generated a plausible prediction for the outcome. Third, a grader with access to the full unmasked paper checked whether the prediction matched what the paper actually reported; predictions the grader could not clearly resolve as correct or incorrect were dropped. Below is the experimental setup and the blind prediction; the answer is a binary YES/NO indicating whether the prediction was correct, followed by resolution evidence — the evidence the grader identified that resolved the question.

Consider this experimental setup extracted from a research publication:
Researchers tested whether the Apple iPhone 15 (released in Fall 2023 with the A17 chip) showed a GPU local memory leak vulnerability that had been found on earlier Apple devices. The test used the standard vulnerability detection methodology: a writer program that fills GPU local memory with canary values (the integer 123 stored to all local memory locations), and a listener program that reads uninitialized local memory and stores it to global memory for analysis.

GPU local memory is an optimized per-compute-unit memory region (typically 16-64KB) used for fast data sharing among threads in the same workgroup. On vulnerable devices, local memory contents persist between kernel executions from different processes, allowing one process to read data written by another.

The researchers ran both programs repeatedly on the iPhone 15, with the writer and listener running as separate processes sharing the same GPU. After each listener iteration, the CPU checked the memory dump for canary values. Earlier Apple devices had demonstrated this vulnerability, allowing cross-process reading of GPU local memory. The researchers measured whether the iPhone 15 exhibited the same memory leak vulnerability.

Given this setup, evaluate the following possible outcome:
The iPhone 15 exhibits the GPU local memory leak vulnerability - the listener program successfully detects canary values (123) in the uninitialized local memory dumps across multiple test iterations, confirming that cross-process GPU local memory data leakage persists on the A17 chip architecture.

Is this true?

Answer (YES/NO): NO